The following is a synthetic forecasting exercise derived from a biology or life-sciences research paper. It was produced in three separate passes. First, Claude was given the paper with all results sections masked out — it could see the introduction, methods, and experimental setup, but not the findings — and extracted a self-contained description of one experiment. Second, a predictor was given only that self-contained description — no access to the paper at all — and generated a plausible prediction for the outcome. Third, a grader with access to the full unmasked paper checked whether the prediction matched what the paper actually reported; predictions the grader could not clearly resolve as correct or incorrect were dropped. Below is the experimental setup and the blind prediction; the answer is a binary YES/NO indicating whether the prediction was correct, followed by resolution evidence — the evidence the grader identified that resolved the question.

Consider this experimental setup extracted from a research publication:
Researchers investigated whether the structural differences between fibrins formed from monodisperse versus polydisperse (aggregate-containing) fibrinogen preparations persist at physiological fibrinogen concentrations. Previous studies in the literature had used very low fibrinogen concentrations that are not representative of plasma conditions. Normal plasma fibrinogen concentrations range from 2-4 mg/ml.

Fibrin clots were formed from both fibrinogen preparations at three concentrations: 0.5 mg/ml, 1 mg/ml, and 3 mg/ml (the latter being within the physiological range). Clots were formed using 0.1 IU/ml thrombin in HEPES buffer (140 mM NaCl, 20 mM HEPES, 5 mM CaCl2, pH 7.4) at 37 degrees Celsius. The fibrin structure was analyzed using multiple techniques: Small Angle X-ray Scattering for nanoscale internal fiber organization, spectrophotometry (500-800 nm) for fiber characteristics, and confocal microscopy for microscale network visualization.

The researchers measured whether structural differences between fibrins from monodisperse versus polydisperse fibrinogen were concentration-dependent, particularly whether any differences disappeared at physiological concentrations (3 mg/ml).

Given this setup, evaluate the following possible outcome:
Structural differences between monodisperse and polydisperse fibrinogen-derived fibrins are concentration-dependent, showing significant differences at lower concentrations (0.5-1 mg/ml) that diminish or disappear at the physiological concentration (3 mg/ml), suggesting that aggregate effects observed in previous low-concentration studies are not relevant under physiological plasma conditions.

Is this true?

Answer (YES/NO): NO